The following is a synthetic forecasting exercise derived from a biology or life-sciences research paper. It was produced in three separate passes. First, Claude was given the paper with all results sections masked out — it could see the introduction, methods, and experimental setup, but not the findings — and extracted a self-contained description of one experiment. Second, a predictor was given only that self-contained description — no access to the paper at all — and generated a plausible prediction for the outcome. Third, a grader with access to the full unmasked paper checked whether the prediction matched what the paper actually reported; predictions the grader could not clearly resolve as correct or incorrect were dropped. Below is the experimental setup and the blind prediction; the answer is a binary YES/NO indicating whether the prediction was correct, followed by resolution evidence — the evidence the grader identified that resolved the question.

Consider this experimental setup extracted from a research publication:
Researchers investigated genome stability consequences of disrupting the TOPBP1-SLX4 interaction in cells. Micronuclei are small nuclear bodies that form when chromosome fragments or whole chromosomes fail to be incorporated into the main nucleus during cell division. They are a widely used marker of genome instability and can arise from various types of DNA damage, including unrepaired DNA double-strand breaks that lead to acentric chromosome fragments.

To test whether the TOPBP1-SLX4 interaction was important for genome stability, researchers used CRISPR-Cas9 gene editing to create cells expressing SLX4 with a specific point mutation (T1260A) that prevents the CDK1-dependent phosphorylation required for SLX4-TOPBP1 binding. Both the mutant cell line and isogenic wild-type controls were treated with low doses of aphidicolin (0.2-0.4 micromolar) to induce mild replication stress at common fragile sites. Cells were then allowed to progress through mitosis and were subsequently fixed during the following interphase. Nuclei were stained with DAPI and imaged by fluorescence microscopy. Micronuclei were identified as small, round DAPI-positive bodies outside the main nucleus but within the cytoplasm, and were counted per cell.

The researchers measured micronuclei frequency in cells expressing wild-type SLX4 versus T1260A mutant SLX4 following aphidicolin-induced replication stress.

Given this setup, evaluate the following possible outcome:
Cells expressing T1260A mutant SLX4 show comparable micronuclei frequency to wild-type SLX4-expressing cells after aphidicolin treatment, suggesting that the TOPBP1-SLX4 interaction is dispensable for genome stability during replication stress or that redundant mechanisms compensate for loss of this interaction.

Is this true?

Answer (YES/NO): NO